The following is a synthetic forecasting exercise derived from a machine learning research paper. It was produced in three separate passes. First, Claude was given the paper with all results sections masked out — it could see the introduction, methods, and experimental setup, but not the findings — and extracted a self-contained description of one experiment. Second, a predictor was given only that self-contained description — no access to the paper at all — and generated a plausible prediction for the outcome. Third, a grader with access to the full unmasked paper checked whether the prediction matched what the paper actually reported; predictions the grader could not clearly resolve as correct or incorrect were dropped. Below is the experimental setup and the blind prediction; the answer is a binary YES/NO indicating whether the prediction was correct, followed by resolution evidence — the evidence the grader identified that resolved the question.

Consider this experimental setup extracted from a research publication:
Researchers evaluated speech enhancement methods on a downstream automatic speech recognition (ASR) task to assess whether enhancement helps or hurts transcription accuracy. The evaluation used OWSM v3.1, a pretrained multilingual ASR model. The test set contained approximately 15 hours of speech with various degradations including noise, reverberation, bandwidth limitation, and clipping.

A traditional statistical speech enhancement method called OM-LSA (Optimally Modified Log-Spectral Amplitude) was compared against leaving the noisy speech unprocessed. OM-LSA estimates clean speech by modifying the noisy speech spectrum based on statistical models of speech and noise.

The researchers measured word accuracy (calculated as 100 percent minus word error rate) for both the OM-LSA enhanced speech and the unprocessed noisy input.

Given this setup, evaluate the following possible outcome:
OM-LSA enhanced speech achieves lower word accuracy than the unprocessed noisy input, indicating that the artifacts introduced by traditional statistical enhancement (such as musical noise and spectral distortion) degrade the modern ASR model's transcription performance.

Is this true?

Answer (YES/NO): YES